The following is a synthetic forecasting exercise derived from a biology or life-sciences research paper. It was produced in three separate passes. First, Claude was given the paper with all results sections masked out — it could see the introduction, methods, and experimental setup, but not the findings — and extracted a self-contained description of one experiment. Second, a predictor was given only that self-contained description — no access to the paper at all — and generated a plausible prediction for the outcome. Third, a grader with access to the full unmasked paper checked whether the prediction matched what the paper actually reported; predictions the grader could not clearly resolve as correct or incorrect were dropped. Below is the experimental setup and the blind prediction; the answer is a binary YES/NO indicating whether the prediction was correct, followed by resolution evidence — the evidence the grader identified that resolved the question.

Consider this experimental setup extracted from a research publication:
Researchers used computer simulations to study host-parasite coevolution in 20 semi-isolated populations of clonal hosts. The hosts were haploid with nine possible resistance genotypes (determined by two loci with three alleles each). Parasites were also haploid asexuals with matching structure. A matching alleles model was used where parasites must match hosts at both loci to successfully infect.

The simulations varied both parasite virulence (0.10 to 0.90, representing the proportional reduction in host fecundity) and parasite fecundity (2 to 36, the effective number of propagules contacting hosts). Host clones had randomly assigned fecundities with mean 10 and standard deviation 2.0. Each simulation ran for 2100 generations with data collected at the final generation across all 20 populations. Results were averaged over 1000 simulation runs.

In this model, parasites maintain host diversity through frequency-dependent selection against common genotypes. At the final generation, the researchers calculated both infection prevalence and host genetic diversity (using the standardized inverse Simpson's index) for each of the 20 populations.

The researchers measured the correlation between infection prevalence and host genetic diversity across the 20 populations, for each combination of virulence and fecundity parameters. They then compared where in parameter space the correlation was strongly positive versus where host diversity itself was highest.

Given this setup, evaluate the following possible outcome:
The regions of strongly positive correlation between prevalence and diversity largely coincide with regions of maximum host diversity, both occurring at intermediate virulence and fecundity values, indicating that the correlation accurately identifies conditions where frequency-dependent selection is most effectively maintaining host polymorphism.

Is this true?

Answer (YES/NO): NO